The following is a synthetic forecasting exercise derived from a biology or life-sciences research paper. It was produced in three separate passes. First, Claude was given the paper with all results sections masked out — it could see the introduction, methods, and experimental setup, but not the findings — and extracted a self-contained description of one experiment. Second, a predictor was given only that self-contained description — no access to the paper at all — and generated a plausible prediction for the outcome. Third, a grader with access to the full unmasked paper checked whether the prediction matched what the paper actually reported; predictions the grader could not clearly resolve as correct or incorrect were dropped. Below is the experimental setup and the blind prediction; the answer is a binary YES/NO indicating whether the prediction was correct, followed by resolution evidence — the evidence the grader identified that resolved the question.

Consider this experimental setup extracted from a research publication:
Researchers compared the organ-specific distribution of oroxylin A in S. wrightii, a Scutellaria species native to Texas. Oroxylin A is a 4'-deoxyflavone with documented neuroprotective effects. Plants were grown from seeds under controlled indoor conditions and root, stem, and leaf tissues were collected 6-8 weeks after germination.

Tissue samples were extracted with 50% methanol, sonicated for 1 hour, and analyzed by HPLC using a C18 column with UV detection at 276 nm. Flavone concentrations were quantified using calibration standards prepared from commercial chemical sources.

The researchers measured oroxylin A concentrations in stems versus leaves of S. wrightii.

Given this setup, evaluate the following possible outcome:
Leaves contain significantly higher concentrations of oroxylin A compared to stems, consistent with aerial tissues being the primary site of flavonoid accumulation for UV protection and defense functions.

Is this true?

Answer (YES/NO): NO